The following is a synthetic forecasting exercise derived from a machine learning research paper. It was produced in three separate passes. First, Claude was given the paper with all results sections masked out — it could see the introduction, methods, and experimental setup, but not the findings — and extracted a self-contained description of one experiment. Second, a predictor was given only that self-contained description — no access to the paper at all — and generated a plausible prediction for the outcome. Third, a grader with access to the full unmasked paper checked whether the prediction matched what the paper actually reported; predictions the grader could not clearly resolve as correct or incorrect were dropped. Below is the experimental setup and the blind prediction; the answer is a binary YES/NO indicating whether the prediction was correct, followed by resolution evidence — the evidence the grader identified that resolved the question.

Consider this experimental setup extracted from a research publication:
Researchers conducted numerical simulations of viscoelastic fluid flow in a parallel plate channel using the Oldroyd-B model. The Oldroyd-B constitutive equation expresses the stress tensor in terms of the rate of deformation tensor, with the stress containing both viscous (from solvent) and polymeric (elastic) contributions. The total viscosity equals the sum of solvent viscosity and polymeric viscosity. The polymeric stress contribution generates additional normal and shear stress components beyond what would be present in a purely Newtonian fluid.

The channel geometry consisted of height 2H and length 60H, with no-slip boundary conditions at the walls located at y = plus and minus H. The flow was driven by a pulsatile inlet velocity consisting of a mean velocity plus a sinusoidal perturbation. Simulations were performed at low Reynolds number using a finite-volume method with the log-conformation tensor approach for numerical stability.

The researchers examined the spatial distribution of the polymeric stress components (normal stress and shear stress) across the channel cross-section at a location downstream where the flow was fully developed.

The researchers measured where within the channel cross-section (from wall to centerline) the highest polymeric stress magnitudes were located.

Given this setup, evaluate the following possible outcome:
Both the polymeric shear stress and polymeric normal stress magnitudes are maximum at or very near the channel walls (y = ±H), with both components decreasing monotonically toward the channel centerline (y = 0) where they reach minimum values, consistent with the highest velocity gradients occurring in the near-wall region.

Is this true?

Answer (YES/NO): NO